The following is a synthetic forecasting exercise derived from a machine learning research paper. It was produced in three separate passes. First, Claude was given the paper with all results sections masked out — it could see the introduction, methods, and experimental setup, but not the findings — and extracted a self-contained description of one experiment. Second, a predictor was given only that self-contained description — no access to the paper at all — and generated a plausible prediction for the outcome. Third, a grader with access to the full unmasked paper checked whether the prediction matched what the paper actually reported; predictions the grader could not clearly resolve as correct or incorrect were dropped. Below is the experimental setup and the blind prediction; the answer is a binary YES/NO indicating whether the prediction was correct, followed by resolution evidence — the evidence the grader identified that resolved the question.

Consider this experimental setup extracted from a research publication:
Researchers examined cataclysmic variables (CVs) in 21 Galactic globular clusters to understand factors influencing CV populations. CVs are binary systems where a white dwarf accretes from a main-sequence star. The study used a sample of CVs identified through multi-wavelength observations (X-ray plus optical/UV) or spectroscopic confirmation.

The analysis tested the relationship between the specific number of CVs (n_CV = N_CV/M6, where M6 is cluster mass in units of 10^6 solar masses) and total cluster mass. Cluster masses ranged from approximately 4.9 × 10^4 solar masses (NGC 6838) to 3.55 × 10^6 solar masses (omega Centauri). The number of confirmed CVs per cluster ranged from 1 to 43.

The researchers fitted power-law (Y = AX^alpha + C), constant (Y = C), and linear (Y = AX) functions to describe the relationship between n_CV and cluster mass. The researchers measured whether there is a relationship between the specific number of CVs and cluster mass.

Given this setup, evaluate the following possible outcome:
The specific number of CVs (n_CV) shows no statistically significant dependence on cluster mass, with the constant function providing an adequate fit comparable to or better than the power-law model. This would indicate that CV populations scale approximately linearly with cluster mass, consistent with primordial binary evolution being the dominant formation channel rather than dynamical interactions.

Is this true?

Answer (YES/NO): NO